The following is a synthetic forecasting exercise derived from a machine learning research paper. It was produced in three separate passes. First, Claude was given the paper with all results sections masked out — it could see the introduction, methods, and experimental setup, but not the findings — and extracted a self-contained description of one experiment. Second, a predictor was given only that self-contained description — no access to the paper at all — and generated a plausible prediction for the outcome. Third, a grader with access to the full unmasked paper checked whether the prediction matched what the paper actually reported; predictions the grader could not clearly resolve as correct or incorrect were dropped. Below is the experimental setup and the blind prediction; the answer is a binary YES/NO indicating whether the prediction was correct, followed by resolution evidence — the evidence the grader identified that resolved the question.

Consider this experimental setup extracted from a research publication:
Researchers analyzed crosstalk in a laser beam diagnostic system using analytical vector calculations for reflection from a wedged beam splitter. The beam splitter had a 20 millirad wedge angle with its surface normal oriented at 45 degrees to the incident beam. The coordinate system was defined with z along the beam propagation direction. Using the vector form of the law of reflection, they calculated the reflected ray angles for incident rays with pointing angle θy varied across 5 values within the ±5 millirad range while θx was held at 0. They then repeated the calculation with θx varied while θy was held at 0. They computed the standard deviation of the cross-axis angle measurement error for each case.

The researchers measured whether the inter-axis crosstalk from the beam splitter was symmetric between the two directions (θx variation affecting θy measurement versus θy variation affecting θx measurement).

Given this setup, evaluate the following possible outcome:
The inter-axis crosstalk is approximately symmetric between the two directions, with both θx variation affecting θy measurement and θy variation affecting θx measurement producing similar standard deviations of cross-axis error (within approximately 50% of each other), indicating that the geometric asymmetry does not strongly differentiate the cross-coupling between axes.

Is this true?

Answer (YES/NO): YES